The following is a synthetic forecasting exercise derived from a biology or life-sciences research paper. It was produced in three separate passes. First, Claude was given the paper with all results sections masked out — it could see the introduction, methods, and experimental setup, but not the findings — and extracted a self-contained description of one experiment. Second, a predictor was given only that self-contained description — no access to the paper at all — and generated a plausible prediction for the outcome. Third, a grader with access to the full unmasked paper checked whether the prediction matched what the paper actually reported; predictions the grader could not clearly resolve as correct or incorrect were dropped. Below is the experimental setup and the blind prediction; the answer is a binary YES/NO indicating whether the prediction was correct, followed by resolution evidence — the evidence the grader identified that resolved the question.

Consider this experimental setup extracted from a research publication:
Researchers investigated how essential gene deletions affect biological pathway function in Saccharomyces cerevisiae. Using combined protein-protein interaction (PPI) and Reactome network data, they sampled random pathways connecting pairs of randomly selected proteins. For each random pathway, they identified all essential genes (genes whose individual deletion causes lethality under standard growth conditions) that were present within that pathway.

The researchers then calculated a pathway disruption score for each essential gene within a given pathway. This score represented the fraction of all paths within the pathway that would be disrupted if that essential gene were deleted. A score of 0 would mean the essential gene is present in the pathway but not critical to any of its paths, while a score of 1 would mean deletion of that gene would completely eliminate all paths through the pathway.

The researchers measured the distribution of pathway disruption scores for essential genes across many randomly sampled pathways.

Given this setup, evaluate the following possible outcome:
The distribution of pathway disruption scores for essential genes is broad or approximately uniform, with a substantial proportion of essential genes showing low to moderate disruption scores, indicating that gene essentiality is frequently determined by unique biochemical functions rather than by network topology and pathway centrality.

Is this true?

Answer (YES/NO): NO